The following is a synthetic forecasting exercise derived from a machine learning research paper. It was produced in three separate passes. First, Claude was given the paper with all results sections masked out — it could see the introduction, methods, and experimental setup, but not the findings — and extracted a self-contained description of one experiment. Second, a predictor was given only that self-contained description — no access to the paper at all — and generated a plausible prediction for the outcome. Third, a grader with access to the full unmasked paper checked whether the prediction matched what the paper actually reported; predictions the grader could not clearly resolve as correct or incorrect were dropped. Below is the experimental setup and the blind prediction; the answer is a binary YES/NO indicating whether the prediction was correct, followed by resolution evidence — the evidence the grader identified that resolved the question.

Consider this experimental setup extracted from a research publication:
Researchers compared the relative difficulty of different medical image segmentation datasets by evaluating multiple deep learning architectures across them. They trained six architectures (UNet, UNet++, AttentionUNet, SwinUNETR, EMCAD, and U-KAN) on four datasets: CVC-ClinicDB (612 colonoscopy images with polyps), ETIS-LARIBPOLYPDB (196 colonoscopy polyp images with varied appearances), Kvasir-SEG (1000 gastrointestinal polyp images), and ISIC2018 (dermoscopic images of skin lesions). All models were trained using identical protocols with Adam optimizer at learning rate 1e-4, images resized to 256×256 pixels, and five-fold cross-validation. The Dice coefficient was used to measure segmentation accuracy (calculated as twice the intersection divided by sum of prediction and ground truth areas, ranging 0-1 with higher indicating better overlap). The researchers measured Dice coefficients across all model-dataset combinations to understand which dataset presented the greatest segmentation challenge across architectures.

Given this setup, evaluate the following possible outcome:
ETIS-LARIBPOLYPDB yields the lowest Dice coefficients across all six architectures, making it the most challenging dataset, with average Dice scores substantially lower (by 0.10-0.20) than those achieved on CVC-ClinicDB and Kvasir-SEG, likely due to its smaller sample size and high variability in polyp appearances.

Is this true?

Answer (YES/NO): NO